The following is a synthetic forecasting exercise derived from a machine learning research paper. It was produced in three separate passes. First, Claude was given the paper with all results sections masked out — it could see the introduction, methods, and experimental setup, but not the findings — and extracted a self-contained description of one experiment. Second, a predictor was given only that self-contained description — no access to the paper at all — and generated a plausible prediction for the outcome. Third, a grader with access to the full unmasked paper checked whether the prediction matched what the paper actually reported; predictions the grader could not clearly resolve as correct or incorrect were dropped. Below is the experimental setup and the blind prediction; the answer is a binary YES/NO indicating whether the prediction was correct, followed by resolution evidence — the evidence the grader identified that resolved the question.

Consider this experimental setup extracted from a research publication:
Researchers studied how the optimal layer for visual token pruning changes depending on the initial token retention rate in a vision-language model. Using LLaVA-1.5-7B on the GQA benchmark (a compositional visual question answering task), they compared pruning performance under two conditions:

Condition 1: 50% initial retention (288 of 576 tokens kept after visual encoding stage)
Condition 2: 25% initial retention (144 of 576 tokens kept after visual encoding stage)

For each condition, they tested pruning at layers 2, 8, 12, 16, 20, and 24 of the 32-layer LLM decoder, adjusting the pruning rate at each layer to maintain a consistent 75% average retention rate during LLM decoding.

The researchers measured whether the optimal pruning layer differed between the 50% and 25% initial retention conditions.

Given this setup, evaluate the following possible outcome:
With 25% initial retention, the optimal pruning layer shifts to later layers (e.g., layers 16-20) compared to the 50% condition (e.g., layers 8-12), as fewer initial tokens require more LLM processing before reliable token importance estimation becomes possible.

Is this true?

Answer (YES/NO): NO